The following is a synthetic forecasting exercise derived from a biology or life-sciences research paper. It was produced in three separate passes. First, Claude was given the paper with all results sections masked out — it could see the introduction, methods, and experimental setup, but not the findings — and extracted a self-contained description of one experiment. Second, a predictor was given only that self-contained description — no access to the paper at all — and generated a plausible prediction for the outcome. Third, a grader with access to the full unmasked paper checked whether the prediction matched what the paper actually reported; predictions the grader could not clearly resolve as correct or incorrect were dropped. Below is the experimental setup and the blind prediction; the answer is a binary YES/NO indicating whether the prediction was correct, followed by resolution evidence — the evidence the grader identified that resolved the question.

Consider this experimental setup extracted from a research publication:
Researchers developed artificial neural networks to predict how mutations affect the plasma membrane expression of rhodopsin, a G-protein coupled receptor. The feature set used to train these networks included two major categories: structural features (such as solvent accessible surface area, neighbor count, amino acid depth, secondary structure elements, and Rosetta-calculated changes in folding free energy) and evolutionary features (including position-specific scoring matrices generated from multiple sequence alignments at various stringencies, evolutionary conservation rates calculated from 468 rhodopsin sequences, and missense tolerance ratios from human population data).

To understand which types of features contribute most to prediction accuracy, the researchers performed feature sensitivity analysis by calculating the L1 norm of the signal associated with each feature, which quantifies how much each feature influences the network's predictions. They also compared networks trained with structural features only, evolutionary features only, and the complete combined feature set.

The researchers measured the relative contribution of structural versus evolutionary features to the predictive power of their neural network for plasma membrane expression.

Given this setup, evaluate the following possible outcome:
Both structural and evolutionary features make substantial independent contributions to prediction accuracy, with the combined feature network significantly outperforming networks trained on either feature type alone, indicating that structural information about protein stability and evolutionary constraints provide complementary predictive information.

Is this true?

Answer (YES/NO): NO